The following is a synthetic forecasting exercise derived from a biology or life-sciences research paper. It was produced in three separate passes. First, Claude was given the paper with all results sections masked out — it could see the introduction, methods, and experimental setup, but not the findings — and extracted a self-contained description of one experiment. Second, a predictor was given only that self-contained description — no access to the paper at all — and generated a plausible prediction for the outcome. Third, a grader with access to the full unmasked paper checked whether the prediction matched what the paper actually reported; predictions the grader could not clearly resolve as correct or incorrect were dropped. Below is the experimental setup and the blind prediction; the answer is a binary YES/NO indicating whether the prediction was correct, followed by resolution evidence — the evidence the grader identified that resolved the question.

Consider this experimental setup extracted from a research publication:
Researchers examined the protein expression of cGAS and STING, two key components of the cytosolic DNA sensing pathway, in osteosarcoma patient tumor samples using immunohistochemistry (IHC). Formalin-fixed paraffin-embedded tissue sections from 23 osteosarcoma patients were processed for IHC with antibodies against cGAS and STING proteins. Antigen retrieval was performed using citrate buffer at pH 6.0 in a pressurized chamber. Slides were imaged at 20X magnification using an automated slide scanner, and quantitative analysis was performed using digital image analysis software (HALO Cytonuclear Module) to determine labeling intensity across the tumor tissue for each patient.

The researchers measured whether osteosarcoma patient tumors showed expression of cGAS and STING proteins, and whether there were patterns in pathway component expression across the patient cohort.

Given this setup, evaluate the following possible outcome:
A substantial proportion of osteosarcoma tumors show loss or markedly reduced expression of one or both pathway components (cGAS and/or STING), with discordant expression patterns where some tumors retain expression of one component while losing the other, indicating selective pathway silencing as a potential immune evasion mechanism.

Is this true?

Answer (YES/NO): YES